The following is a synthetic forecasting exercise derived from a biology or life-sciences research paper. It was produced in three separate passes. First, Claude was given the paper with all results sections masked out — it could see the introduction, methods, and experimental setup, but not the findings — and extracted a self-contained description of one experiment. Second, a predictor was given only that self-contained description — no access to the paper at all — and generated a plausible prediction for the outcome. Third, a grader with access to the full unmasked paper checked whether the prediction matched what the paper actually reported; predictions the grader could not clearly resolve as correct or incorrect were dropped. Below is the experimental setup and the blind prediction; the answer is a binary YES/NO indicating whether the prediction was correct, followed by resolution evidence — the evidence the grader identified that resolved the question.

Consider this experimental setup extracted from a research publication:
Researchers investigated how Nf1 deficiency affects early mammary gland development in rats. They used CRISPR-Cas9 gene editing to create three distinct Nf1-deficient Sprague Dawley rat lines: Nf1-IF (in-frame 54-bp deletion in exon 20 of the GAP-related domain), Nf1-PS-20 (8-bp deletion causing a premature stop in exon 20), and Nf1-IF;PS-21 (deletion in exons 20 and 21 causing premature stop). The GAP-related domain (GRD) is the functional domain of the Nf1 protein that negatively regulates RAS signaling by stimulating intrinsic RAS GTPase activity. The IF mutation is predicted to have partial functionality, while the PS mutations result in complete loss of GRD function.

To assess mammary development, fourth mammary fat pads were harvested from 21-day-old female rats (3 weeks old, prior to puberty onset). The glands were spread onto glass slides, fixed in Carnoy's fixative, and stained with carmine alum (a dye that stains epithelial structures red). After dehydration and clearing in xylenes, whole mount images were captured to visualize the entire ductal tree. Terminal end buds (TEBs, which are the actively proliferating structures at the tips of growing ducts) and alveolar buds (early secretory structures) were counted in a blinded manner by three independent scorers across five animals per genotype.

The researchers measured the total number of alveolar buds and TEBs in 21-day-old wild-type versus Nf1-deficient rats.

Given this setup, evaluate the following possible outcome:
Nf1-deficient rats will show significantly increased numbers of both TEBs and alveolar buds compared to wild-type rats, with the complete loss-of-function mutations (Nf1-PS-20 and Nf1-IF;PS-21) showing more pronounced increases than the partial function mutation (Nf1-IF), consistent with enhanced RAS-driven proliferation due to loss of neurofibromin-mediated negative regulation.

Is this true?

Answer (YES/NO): YES